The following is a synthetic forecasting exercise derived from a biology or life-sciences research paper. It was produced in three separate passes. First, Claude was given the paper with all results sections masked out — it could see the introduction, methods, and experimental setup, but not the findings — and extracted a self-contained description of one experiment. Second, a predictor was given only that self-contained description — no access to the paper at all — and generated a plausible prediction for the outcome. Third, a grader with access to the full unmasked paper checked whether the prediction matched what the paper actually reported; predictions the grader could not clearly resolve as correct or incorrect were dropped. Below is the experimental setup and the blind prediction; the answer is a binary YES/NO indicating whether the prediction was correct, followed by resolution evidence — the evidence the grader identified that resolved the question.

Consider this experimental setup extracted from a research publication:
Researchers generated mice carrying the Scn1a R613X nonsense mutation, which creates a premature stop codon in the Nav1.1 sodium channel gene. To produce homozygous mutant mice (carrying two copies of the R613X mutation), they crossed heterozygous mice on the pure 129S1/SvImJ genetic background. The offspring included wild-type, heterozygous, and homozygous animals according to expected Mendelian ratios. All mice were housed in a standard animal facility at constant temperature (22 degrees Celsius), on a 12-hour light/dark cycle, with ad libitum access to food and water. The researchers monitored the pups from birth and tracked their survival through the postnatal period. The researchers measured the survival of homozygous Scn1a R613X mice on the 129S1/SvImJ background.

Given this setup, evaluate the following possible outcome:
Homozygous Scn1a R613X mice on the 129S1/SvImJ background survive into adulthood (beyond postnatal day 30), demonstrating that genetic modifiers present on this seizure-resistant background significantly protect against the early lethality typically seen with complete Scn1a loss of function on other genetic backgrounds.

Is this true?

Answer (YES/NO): NO